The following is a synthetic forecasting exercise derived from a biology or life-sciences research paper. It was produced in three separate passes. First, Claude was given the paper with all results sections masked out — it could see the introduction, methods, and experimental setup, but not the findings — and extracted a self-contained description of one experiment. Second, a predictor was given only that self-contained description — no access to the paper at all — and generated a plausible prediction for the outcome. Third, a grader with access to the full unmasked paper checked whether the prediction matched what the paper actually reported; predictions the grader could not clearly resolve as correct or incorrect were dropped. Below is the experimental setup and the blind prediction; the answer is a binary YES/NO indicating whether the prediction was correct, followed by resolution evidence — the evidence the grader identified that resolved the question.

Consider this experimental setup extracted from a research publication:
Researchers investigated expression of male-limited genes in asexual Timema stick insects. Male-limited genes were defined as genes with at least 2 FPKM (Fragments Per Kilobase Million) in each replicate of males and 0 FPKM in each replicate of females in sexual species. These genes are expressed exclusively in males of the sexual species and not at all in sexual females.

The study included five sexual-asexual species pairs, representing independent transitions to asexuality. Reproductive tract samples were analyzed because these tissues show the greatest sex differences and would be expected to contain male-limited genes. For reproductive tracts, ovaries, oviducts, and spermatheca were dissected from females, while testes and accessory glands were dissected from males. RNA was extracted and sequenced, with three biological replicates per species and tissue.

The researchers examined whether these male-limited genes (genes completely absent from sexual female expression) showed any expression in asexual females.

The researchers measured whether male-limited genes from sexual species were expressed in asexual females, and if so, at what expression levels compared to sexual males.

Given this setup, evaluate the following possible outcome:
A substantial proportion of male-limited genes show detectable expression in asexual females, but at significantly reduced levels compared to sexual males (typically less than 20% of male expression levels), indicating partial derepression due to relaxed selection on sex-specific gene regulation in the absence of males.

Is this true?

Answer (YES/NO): NO